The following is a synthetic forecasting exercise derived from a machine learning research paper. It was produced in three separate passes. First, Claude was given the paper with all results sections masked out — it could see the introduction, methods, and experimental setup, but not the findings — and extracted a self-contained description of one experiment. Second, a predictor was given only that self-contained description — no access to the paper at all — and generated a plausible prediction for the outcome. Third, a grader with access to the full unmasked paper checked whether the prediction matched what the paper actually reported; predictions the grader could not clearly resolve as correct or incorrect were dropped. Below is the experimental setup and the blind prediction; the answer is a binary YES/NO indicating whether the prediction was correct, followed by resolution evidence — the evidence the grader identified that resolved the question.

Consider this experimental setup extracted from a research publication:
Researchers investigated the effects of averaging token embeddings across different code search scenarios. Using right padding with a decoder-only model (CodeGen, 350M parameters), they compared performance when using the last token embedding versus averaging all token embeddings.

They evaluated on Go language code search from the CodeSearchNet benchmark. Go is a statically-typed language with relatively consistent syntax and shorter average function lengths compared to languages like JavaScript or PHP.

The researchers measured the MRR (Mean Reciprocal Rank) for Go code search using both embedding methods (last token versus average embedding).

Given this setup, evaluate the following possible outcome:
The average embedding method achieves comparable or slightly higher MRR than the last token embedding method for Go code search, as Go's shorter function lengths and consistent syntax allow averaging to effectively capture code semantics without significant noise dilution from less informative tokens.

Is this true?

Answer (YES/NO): NO